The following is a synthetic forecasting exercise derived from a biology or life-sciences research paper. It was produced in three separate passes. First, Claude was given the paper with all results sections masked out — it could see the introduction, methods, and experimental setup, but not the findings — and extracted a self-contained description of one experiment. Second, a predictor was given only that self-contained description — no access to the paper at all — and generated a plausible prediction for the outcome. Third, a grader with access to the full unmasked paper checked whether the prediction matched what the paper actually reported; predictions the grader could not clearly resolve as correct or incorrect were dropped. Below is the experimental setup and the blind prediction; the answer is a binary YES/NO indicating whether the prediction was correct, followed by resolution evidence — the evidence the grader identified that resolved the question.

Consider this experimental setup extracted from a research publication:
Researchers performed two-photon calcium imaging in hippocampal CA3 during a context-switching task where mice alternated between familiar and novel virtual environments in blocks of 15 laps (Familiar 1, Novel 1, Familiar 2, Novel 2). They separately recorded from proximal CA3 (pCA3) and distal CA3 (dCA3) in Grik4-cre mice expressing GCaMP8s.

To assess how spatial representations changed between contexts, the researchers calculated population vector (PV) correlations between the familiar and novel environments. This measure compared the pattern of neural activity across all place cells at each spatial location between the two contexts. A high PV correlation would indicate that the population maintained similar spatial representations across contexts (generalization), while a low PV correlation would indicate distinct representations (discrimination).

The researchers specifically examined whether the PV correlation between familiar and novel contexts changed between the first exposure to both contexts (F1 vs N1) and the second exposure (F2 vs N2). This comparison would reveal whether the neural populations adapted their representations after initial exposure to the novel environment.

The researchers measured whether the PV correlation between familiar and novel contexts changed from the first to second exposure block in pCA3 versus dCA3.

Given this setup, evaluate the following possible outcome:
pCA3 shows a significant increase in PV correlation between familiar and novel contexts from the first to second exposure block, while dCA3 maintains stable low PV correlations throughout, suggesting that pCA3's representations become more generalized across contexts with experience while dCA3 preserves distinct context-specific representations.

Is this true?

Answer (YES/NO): NO